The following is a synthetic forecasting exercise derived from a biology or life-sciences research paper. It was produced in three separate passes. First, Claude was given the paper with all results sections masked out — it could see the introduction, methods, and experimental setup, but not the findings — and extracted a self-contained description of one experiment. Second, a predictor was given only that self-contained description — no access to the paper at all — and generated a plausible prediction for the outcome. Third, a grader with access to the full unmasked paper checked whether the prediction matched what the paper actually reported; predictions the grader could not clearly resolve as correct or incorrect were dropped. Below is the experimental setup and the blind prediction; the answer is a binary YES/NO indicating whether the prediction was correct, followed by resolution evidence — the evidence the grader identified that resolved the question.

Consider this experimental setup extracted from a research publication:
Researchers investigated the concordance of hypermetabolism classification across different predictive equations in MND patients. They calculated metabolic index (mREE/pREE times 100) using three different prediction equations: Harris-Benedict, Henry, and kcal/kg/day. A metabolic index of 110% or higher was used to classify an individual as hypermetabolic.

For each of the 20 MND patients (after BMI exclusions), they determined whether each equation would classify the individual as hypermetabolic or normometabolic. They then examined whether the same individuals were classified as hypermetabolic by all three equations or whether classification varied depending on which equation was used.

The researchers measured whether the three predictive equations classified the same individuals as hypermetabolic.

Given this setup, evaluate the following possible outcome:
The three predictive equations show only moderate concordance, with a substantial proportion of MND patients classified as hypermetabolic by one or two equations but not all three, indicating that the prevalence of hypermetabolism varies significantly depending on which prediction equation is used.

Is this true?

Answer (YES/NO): YES